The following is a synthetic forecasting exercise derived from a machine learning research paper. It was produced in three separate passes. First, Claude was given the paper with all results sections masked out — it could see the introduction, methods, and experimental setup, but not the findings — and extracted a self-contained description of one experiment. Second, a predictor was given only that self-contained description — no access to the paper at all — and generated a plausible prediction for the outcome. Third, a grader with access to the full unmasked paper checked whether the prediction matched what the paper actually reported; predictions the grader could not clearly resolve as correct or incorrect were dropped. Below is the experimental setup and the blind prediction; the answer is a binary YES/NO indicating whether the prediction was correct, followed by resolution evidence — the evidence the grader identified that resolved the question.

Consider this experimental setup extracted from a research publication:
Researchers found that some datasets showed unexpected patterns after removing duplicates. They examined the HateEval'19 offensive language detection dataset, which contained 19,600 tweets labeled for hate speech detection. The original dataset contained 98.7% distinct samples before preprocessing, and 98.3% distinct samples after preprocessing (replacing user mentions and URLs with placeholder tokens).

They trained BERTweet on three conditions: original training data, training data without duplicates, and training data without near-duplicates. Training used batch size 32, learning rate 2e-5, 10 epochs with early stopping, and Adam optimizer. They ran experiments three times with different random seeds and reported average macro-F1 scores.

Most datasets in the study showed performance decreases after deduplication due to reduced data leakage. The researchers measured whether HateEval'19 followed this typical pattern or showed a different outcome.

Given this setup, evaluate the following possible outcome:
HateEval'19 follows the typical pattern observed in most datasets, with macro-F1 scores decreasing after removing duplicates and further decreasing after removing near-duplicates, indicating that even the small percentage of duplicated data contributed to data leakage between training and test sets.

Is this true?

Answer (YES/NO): NO